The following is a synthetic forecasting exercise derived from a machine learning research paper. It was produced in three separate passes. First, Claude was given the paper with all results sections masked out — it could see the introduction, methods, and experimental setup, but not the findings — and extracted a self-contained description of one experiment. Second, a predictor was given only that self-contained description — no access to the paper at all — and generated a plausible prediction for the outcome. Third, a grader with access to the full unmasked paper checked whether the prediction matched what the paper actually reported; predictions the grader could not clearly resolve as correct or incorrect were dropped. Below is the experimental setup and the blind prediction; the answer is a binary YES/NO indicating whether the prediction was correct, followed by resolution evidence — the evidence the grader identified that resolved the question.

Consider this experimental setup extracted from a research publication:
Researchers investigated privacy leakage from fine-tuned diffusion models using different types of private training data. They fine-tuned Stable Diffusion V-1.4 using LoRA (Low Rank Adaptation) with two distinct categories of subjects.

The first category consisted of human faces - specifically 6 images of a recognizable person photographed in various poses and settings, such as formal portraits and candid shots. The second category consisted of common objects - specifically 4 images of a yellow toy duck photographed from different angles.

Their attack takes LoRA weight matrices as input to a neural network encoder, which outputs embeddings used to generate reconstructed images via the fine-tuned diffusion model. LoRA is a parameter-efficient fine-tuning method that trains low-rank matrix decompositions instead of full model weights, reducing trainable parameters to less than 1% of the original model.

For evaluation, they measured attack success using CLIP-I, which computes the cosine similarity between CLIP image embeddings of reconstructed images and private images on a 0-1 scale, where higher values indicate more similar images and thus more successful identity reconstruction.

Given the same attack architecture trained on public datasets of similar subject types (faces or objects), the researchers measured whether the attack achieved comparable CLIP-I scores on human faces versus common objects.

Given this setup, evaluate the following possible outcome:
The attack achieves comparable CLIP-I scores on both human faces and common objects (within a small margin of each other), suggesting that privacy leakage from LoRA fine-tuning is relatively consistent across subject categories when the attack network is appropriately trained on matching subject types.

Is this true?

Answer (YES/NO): YES